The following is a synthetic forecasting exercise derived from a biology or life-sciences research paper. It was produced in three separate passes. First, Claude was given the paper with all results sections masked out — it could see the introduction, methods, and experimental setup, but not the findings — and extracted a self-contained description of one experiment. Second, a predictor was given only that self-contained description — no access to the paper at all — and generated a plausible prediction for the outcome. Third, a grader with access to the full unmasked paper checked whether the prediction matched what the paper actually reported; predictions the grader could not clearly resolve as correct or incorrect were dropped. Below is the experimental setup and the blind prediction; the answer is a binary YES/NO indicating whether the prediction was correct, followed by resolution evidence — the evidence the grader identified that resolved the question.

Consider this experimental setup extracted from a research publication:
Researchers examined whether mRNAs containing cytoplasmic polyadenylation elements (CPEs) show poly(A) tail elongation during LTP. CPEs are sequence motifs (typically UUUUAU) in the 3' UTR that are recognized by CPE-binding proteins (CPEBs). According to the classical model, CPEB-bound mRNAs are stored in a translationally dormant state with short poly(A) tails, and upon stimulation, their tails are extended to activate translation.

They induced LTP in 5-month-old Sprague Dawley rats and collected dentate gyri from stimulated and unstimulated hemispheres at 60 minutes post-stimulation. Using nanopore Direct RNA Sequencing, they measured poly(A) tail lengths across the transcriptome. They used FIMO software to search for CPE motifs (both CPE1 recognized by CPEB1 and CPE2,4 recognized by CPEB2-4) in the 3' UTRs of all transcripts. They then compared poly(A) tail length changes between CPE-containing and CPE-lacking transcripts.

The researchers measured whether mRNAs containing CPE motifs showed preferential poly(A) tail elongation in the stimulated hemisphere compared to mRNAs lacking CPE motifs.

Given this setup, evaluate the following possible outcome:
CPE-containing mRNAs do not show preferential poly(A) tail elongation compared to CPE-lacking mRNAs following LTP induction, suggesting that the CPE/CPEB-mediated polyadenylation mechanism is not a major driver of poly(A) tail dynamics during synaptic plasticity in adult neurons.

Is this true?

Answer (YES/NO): YES